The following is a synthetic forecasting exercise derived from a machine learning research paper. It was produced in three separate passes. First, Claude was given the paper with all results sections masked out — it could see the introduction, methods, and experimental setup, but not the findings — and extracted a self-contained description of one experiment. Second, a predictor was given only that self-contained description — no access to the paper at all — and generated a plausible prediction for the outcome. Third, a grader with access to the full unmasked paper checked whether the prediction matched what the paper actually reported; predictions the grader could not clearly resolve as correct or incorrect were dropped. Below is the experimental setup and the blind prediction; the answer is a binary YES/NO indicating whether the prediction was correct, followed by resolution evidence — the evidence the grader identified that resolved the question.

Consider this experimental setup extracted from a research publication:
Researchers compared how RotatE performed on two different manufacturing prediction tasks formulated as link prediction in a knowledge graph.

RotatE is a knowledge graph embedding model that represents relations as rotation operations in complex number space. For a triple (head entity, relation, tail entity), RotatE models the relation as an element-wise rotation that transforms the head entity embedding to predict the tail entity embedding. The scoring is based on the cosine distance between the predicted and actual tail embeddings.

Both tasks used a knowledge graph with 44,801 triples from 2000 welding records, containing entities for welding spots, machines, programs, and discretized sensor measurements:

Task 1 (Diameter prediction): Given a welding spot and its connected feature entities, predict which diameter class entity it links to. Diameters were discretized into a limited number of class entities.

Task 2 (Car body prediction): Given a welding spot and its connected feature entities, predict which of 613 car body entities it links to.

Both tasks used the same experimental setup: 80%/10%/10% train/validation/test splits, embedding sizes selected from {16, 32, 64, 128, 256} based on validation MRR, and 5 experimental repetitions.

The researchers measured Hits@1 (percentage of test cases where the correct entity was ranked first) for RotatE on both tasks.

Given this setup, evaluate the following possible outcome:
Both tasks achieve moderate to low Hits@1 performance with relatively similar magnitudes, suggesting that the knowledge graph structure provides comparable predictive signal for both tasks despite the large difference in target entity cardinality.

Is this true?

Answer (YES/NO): NO